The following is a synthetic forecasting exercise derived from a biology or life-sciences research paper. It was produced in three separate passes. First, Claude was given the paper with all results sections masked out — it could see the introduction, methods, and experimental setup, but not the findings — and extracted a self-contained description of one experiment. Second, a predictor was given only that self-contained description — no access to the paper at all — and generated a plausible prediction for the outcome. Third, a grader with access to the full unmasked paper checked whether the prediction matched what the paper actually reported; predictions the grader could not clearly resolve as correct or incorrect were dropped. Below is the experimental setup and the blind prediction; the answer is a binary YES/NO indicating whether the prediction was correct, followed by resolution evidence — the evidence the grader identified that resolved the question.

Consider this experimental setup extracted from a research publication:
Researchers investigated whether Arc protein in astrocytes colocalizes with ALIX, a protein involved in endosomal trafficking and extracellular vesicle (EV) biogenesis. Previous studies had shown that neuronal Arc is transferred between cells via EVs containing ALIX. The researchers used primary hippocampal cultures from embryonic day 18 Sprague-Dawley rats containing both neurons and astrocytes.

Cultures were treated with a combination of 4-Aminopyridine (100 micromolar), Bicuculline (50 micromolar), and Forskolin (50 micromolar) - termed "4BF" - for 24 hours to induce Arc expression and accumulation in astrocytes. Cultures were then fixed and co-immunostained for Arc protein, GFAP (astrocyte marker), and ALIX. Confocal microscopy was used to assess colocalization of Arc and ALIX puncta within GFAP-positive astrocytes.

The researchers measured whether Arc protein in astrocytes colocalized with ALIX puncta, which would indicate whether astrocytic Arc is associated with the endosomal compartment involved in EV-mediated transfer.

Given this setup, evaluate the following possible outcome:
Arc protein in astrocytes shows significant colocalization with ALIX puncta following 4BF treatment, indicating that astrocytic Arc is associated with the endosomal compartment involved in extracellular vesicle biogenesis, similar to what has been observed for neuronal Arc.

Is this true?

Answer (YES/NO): NO